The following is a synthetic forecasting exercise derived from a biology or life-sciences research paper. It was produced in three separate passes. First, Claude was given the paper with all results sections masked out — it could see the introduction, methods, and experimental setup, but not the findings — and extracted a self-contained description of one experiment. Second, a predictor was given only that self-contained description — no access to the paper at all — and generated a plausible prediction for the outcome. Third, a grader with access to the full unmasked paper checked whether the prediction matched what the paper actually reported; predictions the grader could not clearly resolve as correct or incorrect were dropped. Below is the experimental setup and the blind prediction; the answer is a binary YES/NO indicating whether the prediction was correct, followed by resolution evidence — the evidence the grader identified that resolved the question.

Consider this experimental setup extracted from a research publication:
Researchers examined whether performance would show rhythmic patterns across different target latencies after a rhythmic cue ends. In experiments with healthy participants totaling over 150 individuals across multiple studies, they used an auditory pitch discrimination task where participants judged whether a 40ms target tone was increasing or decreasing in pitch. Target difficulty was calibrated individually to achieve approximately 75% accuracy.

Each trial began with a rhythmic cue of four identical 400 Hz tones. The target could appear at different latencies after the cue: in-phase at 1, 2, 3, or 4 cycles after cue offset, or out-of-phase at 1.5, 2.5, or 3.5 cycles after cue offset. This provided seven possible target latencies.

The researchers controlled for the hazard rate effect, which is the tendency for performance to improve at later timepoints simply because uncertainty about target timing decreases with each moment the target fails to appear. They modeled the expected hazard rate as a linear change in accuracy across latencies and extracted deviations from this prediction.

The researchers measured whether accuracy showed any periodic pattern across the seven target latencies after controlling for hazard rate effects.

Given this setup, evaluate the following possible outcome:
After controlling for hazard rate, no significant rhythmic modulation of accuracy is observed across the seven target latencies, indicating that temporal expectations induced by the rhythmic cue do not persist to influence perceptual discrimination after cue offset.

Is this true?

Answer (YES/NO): YES